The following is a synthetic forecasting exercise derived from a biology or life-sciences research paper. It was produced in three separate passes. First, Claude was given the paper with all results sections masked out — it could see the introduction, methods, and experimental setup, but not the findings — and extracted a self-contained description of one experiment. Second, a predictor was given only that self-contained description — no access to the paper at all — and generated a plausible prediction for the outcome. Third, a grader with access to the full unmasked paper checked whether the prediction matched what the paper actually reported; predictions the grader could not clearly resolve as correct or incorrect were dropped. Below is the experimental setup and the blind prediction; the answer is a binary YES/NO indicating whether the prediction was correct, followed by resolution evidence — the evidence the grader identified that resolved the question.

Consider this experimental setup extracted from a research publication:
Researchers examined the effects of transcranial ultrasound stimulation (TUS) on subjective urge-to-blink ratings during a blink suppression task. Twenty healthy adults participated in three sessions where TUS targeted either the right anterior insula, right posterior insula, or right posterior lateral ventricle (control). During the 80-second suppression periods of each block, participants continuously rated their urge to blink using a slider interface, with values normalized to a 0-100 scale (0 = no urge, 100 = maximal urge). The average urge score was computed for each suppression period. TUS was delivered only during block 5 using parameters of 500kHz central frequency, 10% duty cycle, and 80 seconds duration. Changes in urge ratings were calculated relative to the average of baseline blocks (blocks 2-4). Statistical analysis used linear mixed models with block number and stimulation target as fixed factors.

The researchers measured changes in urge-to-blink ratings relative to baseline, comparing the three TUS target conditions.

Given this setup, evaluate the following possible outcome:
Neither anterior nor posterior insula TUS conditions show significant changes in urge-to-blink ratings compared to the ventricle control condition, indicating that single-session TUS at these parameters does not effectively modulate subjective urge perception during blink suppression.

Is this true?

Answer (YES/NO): NO